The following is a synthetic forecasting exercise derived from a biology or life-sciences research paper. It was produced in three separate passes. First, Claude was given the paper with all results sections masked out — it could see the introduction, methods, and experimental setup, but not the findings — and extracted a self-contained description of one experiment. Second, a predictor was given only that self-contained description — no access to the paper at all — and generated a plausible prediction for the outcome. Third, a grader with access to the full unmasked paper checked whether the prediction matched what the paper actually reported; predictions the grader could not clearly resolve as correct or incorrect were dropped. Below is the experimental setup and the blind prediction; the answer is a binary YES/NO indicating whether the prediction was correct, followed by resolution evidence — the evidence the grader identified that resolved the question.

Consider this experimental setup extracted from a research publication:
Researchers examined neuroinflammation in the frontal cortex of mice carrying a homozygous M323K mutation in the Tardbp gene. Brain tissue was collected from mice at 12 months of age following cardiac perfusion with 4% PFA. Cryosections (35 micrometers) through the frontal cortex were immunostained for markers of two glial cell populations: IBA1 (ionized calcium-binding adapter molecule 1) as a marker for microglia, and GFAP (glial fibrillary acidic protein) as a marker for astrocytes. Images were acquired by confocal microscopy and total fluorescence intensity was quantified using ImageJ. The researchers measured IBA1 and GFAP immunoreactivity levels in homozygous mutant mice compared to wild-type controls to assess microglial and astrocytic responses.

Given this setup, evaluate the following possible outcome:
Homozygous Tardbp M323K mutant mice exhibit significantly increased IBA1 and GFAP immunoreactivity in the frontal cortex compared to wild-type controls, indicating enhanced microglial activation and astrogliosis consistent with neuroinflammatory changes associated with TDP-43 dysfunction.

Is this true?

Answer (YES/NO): YES